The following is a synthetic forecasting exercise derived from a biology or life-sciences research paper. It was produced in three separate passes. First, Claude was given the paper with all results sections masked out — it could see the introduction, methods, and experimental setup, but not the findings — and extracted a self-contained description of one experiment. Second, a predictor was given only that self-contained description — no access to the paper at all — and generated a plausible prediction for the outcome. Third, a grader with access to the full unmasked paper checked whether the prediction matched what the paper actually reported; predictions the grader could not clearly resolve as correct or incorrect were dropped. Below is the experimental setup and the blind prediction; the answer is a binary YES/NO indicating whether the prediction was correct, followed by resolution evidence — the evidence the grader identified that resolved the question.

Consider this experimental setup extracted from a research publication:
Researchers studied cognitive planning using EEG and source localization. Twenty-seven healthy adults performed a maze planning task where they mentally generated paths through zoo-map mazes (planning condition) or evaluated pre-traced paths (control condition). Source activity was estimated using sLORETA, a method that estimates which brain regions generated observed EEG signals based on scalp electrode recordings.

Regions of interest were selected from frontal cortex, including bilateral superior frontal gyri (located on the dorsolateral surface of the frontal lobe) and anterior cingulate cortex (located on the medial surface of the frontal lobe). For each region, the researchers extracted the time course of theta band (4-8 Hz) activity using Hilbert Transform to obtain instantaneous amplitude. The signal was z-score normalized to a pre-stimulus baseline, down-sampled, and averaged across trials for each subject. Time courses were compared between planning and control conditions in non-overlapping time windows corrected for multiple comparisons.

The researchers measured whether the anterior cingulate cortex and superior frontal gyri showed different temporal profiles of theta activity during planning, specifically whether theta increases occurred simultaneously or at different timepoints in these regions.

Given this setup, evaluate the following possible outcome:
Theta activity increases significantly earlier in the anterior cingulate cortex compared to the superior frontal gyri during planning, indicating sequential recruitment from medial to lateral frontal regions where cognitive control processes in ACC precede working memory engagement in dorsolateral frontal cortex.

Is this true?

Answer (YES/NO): NO